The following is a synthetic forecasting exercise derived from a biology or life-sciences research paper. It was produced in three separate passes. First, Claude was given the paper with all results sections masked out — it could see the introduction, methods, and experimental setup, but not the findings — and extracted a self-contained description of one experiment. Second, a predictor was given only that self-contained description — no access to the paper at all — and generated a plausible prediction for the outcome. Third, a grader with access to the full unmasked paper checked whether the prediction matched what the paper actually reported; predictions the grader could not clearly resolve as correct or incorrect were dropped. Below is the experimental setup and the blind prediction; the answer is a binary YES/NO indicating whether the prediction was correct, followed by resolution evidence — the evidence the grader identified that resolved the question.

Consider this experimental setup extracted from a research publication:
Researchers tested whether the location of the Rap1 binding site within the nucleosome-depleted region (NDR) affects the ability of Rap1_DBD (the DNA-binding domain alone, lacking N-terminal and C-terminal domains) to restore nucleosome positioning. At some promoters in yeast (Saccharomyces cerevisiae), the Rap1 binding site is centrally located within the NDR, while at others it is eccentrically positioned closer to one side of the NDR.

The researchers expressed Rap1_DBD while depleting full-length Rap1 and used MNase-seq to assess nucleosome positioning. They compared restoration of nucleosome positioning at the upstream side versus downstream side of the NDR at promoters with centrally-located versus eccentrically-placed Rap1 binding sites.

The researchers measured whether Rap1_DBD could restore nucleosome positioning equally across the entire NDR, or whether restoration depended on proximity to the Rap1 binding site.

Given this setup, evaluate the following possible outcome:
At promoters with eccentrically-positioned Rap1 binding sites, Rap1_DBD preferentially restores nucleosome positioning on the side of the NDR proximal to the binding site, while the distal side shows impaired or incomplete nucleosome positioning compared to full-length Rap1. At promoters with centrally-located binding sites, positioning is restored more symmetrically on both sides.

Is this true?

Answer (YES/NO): YES